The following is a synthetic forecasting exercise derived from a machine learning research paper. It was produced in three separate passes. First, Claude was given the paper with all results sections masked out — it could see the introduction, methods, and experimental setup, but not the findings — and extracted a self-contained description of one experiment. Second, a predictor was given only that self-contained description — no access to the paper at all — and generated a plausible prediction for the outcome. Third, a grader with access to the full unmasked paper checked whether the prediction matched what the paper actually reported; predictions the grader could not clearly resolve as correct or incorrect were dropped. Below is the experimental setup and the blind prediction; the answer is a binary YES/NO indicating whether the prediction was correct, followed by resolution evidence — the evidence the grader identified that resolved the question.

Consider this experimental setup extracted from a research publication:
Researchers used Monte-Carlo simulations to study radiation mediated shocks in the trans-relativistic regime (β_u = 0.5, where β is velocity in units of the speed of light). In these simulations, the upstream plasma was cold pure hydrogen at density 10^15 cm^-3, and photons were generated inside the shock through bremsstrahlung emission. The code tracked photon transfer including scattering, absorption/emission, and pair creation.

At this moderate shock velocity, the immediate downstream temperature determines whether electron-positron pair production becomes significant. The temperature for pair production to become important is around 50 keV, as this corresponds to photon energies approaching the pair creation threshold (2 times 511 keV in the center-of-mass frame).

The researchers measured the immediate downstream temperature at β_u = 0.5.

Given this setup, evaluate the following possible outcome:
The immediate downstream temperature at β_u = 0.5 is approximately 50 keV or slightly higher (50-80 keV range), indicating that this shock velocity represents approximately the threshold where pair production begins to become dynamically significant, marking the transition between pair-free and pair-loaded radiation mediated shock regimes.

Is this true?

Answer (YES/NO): YES